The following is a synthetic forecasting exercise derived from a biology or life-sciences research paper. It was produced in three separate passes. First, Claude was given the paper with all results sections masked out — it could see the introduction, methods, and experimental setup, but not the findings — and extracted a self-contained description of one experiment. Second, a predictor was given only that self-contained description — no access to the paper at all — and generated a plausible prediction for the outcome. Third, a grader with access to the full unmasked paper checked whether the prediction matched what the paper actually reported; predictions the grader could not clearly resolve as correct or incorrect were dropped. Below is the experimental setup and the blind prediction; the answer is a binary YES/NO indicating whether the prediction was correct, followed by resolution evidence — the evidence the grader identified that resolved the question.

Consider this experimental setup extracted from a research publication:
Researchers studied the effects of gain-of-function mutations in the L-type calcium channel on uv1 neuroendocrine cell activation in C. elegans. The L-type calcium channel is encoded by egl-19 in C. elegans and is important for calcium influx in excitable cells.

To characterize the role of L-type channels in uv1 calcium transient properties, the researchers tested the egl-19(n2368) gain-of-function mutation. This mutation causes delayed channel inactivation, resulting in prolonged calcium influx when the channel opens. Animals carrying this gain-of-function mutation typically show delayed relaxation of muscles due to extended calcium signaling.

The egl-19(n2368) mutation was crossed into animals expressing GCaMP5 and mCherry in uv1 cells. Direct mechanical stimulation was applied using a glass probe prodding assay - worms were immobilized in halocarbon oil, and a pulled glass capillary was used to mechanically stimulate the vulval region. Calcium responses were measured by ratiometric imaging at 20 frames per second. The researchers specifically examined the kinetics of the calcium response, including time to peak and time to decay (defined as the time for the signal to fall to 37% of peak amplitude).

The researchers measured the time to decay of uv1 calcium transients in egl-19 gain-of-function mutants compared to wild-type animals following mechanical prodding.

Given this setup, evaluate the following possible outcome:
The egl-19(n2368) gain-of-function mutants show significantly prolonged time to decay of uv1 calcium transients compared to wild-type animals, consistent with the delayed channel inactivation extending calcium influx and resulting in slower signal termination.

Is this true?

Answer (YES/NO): YES